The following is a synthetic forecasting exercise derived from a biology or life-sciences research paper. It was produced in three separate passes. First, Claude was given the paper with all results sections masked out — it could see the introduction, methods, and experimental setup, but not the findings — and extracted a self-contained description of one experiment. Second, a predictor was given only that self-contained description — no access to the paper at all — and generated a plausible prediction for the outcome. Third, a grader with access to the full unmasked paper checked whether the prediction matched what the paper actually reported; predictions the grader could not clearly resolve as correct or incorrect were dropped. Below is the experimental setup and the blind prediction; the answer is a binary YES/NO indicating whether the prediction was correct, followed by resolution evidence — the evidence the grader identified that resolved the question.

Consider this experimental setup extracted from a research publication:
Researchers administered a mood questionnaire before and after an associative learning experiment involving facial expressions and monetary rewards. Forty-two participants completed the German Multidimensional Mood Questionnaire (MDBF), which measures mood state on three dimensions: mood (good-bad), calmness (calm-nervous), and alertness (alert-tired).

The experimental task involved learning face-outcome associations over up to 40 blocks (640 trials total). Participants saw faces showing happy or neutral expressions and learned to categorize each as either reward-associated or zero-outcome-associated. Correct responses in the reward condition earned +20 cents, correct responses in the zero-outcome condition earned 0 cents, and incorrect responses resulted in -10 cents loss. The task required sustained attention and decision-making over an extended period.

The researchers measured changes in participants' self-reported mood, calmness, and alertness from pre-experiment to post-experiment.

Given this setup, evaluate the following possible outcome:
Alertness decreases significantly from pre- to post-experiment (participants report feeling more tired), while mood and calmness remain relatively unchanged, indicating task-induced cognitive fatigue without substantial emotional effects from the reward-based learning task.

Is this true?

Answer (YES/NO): NO